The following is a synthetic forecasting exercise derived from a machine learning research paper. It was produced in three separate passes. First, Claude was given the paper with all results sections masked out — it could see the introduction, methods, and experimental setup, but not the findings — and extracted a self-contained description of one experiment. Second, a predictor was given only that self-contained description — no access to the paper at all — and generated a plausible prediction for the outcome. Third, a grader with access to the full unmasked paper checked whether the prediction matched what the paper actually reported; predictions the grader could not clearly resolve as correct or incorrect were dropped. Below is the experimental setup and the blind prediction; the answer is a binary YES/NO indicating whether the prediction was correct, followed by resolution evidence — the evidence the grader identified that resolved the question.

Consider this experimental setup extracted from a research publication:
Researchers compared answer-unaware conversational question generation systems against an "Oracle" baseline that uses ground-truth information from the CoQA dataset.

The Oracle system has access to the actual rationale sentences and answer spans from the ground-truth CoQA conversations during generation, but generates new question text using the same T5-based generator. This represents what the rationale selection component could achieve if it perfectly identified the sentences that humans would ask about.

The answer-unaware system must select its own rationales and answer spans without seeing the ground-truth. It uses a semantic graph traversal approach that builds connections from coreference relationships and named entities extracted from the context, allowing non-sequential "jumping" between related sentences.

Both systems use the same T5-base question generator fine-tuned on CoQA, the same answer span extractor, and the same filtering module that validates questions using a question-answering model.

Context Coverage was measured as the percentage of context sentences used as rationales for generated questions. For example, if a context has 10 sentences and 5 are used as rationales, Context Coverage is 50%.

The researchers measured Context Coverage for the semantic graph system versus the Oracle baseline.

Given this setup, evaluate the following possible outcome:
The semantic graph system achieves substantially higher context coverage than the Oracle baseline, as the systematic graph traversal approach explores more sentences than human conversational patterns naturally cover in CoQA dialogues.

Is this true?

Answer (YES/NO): YES